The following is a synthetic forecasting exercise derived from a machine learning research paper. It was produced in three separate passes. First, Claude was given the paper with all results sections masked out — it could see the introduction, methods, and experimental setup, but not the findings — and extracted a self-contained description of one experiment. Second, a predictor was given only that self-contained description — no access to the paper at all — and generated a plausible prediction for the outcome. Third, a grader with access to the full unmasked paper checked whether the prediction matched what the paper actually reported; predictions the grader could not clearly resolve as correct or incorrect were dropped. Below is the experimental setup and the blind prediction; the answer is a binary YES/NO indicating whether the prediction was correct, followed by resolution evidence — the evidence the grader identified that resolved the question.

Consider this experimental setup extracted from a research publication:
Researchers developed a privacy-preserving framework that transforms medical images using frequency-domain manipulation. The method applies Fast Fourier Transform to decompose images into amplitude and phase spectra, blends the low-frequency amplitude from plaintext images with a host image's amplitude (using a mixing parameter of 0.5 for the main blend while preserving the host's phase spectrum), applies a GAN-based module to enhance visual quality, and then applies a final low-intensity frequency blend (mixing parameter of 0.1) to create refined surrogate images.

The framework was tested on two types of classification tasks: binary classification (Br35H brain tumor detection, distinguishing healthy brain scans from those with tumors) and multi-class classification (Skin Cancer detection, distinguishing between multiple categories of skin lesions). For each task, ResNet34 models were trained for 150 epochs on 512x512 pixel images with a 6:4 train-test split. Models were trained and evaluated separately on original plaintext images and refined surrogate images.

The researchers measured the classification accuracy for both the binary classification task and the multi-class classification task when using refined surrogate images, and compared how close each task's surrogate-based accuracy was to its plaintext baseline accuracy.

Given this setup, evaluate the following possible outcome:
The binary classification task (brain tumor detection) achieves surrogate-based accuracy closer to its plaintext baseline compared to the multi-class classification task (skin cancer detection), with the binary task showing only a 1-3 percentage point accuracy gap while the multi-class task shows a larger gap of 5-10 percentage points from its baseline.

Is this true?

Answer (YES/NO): NO